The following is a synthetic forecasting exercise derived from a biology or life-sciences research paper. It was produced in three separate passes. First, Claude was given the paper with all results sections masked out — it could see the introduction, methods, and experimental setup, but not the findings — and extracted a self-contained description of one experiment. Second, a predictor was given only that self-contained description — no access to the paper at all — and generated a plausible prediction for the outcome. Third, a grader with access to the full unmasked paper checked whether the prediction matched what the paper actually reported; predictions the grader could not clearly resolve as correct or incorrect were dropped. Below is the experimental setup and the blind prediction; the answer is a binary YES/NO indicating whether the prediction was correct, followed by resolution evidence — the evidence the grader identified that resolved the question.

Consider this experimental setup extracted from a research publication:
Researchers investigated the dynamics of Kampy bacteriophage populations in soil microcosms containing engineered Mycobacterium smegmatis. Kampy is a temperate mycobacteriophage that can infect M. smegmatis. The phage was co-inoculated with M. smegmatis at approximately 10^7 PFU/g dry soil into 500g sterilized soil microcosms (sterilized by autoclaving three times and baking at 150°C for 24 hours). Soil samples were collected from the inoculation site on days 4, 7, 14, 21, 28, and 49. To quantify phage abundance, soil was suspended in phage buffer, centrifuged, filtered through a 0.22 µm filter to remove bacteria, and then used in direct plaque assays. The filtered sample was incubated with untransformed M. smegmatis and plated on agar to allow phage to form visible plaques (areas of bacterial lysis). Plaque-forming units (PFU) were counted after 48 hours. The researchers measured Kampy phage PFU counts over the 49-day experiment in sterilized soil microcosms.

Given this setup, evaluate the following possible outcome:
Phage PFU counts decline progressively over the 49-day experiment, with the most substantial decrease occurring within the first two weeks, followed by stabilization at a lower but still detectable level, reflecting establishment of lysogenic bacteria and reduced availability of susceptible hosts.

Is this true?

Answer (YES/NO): NO